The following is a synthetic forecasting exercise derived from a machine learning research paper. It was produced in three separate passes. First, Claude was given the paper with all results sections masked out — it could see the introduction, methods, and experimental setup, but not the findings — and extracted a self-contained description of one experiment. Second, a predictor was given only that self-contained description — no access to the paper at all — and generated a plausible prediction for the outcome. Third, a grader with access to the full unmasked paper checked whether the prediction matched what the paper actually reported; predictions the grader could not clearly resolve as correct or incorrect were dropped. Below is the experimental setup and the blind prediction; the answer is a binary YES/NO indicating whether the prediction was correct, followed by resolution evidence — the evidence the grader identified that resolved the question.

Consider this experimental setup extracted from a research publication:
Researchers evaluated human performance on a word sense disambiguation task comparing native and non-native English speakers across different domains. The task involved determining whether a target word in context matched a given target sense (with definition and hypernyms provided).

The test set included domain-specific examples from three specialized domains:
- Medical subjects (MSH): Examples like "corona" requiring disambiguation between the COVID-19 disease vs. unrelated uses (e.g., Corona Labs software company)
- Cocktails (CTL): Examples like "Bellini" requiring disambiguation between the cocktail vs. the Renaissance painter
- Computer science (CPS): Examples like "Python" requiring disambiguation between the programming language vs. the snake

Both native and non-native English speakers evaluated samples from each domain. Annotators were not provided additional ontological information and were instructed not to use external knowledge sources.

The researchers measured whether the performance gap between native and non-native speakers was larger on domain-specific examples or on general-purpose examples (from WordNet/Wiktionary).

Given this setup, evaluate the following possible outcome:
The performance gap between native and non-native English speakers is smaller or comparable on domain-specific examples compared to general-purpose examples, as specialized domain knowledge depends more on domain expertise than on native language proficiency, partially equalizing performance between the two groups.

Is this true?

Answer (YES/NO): YES